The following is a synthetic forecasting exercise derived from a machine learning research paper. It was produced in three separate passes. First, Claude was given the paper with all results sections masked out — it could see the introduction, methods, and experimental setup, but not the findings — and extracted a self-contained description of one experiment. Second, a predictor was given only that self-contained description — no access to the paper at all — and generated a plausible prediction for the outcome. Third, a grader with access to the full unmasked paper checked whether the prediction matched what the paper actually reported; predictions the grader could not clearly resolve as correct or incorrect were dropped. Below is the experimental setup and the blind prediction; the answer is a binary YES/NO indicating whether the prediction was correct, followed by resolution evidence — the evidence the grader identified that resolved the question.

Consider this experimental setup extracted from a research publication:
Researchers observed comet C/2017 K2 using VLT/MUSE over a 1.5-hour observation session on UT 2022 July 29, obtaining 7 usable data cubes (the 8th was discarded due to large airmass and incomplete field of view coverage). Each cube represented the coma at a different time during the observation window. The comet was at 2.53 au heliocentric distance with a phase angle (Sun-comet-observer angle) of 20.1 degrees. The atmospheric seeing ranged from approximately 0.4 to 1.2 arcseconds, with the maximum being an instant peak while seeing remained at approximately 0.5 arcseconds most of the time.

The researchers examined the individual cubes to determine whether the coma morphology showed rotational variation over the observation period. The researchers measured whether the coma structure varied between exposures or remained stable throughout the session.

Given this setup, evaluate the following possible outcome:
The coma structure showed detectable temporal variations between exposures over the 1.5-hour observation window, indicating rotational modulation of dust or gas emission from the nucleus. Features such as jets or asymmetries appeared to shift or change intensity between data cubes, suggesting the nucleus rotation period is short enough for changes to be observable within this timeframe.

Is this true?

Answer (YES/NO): NO